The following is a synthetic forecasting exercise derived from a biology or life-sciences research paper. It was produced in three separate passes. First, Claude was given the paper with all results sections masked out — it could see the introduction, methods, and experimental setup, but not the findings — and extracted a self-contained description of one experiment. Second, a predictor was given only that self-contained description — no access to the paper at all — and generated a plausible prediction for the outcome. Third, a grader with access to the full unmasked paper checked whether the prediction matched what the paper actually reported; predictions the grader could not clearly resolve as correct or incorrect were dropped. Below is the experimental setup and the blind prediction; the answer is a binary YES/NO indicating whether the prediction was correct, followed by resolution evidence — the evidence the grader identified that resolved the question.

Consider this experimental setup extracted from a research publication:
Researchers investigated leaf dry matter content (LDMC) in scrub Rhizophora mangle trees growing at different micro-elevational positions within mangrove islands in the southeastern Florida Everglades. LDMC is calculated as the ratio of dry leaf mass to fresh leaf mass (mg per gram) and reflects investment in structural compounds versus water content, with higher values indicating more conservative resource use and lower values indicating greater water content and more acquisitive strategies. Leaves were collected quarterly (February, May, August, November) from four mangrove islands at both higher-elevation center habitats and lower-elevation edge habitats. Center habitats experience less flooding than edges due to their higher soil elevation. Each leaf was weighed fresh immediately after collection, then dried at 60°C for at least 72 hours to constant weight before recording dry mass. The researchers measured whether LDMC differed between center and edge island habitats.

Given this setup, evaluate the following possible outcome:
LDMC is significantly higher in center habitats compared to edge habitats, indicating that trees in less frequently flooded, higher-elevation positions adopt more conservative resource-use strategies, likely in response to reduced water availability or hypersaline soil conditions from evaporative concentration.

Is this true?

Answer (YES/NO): NO